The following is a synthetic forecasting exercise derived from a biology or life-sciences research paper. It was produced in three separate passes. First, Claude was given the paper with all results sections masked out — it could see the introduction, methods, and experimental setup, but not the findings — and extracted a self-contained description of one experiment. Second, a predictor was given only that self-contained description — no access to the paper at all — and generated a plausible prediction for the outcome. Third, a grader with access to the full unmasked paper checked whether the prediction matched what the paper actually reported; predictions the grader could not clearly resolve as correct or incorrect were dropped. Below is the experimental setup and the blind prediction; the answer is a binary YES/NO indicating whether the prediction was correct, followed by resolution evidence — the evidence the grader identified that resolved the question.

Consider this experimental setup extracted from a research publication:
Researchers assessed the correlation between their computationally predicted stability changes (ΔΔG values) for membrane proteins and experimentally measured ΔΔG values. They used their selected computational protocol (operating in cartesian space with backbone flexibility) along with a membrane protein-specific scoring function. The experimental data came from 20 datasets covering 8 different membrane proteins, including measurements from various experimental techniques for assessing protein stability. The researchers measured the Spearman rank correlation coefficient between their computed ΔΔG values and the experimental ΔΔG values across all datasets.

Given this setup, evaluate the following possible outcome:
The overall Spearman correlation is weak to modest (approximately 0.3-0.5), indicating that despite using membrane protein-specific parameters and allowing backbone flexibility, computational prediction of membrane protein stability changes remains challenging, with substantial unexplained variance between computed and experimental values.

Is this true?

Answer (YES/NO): YES